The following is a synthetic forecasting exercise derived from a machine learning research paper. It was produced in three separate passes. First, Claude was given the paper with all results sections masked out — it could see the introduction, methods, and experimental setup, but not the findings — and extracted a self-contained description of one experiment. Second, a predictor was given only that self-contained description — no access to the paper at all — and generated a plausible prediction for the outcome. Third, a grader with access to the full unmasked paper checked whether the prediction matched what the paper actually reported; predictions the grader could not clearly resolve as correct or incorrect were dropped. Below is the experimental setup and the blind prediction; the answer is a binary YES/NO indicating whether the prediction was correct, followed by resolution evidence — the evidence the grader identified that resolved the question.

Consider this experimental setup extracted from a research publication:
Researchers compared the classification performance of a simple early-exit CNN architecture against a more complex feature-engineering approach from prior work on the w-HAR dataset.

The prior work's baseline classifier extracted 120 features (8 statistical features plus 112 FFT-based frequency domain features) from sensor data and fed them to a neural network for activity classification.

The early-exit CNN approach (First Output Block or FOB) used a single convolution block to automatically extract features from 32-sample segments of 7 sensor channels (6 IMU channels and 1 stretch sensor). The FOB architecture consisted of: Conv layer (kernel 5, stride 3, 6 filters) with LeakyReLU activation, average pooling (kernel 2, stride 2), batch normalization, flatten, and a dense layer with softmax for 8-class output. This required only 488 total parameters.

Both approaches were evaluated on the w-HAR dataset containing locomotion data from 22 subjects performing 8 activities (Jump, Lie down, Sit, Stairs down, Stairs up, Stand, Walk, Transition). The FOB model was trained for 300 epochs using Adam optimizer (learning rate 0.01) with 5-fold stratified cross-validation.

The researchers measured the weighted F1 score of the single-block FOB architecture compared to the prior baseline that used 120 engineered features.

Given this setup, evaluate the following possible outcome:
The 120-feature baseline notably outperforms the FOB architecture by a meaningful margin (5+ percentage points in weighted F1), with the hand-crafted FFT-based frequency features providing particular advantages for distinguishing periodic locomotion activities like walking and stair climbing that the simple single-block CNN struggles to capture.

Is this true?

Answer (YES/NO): NO